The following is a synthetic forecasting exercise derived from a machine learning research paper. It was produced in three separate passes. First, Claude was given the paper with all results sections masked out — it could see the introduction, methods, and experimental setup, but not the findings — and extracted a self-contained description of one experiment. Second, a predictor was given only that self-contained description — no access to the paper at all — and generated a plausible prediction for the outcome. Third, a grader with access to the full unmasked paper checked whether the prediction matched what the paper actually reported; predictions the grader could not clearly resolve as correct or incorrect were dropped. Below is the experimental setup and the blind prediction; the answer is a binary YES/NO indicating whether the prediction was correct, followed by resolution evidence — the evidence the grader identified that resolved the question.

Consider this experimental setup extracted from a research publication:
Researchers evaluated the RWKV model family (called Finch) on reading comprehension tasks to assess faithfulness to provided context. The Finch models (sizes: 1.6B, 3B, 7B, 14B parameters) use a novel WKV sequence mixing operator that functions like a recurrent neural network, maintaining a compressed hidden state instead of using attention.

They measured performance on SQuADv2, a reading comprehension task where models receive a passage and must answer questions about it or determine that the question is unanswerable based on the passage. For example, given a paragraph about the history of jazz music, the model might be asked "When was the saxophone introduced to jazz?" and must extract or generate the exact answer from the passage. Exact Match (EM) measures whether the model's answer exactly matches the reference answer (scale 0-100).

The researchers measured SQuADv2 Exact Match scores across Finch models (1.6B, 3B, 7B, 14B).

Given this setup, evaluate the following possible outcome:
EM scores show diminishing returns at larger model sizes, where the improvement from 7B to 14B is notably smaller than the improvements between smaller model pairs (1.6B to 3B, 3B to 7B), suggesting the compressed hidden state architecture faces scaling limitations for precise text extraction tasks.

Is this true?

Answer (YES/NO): YES